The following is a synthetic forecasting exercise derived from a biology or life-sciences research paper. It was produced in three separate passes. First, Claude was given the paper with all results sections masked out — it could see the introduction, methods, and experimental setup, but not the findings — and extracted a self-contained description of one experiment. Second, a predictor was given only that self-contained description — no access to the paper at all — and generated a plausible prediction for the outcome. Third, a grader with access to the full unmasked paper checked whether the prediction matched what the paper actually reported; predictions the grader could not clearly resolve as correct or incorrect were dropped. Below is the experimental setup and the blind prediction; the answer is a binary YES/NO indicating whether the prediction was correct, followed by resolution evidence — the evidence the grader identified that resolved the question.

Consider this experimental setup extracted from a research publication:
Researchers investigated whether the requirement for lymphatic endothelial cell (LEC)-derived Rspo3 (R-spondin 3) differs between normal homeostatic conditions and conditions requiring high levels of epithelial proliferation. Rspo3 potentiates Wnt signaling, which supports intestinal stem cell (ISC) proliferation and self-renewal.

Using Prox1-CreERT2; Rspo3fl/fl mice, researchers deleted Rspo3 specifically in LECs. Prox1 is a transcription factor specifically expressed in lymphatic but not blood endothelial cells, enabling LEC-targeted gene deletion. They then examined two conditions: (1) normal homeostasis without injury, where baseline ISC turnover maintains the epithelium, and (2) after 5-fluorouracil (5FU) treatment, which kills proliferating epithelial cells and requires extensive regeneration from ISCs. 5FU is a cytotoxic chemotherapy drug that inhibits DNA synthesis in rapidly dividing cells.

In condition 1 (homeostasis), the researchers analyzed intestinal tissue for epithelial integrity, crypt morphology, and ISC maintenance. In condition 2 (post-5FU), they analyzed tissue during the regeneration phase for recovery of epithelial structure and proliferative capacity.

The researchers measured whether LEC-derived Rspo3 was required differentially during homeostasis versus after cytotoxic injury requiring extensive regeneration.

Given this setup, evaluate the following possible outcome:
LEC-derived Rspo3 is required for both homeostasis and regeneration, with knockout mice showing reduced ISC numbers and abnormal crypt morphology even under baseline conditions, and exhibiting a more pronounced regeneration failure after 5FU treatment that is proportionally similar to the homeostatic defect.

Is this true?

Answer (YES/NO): NO